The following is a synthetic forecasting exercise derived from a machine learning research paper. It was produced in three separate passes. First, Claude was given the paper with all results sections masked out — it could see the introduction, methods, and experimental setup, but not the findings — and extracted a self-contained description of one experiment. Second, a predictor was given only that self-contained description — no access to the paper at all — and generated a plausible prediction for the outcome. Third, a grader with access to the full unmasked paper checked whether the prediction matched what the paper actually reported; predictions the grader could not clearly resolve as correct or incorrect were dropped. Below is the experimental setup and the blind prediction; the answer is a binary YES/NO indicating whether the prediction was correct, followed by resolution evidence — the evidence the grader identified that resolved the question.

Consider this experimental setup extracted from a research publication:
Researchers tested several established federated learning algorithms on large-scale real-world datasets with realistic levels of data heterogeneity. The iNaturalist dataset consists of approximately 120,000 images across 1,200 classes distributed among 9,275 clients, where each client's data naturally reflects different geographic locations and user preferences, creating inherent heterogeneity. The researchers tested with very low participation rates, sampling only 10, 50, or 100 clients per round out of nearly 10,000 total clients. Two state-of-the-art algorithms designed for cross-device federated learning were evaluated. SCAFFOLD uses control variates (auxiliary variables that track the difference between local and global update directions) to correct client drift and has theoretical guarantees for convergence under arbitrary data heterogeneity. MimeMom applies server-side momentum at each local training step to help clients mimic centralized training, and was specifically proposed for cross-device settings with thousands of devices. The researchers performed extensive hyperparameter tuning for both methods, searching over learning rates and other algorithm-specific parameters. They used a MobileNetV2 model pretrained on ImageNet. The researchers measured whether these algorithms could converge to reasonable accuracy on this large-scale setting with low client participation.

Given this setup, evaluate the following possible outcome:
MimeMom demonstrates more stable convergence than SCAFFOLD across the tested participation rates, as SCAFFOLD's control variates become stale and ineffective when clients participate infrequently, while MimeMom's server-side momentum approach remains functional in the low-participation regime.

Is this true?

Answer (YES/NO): NO